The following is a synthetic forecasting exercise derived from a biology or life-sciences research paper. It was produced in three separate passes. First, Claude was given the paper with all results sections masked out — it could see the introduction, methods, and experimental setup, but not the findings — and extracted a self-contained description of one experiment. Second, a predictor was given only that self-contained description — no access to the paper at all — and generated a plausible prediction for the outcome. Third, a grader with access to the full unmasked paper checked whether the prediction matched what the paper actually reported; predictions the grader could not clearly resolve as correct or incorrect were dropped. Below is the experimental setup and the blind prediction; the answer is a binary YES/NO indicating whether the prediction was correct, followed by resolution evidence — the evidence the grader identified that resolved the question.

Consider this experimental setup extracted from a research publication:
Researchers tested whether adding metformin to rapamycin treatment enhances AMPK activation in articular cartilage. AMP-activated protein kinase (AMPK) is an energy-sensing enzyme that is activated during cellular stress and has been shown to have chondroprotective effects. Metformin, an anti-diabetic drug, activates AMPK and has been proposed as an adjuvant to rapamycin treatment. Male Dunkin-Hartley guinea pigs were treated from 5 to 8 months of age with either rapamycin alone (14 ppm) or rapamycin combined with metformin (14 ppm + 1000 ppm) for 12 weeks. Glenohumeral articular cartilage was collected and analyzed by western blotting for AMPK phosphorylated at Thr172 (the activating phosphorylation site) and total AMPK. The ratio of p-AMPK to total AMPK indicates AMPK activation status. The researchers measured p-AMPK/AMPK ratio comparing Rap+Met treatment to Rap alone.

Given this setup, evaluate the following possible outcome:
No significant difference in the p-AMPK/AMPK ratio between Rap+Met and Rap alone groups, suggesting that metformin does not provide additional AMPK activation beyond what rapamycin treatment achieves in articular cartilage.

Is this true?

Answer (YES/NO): NO